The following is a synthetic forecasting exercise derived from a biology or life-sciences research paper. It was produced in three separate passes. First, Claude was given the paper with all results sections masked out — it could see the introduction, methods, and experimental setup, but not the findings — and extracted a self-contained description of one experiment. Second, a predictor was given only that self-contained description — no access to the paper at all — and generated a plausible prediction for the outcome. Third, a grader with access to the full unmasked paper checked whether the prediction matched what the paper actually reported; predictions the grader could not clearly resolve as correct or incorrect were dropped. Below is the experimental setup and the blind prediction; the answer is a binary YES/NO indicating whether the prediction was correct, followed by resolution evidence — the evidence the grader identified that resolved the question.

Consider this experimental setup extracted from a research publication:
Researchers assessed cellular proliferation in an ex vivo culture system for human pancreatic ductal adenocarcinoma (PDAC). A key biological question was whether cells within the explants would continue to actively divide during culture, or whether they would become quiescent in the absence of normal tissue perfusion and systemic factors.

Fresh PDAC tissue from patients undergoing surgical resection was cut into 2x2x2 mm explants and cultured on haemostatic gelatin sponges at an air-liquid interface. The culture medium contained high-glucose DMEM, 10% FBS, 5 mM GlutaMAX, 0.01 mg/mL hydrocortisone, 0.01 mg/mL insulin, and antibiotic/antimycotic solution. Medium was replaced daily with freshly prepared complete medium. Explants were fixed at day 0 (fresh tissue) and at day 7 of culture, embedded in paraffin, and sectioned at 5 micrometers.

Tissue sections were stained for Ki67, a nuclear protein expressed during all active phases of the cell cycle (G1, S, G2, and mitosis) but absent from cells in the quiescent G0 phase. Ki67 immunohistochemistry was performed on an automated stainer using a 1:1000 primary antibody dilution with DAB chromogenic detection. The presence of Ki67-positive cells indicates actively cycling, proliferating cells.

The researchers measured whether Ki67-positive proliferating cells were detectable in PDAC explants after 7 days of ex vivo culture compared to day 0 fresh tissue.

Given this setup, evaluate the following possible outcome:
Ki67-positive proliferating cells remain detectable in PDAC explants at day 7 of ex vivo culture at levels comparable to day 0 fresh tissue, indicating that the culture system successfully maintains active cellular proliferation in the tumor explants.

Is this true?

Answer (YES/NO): YES